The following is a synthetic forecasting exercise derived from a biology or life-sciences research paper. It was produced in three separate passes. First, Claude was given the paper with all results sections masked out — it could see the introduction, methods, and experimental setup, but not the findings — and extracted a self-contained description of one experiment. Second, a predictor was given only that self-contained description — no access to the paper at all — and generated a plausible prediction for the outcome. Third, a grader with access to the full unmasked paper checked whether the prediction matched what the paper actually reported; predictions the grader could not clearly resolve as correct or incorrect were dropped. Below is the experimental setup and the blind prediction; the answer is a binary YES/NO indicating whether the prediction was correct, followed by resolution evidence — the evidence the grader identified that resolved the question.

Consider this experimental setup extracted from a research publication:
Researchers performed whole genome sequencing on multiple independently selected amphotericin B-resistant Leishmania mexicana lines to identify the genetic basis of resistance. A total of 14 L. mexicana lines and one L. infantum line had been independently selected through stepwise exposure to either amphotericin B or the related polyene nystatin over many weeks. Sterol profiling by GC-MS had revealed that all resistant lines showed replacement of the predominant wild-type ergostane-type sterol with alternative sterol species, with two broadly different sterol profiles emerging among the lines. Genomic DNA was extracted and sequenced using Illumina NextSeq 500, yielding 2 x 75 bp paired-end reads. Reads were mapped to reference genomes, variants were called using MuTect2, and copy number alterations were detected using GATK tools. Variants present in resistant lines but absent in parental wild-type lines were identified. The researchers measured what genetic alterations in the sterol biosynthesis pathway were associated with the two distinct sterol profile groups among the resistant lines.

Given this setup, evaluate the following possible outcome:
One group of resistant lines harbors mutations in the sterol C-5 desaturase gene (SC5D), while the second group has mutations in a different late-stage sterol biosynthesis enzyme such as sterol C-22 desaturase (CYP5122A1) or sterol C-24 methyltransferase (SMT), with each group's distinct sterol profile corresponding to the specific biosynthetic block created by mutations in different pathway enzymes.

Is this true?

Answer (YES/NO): YES